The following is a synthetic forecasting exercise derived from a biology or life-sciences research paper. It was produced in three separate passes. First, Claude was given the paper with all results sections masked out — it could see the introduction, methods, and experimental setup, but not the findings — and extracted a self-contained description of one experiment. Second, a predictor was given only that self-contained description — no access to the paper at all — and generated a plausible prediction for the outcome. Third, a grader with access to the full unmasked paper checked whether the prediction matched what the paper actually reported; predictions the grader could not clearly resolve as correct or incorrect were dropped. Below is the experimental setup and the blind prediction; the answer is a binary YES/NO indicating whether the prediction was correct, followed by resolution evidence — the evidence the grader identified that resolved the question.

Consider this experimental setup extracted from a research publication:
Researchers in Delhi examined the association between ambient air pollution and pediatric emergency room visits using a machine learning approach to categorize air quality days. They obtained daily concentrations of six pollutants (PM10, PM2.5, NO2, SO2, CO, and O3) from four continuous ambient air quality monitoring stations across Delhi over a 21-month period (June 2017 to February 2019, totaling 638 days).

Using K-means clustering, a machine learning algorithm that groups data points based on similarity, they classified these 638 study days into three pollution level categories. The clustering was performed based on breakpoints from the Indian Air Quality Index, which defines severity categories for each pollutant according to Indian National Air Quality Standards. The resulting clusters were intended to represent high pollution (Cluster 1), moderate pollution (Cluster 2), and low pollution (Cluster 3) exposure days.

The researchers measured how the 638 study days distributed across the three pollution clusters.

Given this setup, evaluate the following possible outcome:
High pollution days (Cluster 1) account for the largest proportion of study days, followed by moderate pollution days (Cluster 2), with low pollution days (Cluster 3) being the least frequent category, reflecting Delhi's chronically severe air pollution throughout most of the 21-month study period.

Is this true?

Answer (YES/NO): NO